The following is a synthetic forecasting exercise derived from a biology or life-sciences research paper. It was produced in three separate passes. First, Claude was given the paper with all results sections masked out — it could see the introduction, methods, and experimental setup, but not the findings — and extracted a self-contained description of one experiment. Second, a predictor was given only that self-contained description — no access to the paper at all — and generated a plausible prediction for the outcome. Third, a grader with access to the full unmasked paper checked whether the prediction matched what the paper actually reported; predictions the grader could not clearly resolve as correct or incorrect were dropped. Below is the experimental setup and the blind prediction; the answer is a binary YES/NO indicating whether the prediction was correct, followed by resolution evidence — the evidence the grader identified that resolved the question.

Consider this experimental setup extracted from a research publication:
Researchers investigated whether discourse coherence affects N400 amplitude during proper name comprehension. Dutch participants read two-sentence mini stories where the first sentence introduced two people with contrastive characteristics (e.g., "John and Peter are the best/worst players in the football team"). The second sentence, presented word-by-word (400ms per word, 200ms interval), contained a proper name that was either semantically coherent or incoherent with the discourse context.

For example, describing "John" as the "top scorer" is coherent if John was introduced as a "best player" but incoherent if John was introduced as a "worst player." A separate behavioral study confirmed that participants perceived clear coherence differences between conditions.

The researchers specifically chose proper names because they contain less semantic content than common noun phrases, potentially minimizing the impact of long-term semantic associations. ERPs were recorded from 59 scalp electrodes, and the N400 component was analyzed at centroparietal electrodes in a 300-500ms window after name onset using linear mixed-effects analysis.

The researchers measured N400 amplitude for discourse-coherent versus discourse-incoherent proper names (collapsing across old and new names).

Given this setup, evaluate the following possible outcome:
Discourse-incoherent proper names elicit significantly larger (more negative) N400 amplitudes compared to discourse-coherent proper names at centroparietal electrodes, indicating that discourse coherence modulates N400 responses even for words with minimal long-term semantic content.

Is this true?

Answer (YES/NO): NO